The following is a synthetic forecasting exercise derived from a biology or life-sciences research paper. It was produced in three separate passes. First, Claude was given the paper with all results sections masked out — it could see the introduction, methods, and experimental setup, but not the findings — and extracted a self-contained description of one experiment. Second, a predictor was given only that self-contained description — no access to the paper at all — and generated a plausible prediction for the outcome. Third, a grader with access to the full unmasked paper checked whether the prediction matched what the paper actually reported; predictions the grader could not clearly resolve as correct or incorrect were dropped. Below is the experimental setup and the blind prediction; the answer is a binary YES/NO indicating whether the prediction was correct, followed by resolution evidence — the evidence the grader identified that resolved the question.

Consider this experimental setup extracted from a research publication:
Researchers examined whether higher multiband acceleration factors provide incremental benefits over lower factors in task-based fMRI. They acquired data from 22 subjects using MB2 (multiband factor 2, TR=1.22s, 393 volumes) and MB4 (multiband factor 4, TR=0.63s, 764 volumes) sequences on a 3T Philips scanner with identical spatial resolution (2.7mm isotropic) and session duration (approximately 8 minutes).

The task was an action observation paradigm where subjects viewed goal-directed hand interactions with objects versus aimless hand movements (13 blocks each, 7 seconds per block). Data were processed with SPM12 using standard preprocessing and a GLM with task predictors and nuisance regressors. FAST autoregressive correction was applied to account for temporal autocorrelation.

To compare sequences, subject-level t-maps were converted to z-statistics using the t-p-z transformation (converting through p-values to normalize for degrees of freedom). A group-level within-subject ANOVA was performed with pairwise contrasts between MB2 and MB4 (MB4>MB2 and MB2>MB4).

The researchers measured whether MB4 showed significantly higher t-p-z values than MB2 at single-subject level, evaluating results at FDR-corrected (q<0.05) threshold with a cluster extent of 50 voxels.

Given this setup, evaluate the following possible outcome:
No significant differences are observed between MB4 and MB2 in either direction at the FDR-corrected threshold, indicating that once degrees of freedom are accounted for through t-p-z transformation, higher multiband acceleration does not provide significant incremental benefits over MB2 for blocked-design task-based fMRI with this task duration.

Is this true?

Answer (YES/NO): YES